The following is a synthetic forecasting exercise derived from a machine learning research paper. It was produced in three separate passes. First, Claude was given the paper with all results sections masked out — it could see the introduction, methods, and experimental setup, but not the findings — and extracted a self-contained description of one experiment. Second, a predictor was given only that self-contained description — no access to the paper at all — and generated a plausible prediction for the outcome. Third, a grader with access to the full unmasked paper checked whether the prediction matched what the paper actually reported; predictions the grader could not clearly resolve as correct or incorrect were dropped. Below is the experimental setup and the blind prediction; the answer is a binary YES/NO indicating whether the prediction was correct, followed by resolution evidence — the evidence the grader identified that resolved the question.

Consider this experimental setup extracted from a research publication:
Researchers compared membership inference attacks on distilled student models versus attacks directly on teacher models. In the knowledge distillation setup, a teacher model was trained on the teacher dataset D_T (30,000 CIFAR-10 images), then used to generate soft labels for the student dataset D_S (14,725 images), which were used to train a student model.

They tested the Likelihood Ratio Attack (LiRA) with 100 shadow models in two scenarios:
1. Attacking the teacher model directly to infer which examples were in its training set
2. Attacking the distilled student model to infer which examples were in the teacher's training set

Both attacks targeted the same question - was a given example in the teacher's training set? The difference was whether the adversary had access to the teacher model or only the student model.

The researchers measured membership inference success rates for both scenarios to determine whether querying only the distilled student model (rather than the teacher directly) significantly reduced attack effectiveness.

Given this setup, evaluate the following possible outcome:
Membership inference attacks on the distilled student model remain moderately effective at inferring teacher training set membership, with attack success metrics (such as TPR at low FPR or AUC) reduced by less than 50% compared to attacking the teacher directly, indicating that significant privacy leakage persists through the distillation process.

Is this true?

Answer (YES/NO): YES